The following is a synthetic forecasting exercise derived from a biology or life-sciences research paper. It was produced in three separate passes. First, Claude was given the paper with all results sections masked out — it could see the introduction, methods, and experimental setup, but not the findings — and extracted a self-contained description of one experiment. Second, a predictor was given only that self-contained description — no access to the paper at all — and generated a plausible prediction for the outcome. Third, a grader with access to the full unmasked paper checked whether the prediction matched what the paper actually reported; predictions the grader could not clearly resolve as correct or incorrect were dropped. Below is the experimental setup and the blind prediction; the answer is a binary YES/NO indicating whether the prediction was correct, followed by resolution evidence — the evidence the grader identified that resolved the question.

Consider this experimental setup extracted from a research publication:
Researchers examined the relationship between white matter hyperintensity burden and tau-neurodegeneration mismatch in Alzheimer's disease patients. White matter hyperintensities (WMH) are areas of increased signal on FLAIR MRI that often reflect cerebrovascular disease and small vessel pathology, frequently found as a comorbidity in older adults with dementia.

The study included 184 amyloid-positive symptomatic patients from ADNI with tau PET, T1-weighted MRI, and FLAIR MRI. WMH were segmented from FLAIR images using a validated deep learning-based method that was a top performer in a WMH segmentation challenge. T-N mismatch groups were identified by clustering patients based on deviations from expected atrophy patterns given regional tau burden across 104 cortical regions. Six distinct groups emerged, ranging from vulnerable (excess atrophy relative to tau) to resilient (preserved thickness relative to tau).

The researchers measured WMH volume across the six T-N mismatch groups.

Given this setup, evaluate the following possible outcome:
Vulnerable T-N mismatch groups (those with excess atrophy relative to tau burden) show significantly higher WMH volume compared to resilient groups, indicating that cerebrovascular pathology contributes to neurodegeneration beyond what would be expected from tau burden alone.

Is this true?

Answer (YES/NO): NO